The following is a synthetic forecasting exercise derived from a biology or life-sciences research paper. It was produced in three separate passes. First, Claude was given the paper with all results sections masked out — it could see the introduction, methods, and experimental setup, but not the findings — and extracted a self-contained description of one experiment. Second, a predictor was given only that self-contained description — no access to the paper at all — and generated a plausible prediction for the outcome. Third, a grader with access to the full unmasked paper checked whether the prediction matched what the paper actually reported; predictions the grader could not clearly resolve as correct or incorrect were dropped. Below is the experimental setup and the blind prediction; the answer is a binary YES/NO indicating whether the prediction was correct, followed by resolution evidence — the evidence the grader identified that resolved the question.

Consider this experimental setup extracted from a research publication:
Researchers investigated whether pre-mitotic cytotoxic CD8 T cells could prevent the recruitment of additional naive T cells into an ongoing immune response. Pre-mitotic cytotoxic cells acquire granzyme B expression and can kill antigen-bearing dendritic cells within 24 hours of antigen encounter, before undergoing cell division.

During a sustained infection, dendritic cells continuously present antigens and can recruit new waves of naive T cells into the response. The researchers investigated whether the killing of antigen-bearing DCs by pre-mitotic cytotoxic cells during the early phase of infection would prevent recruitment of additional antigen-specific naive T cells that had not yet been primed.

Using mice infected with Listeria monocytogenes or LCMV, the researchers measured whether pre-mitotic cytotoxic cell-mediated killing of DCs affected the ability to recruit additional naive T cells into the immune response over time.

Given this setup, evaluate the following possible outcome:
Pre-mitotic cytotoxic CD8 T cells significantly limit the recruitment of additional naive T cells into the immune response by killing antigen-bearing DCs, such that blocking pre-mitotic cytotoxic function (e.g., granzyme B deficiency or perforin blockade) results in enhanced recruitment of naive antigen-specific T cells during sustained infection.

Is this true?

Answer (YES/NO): NO